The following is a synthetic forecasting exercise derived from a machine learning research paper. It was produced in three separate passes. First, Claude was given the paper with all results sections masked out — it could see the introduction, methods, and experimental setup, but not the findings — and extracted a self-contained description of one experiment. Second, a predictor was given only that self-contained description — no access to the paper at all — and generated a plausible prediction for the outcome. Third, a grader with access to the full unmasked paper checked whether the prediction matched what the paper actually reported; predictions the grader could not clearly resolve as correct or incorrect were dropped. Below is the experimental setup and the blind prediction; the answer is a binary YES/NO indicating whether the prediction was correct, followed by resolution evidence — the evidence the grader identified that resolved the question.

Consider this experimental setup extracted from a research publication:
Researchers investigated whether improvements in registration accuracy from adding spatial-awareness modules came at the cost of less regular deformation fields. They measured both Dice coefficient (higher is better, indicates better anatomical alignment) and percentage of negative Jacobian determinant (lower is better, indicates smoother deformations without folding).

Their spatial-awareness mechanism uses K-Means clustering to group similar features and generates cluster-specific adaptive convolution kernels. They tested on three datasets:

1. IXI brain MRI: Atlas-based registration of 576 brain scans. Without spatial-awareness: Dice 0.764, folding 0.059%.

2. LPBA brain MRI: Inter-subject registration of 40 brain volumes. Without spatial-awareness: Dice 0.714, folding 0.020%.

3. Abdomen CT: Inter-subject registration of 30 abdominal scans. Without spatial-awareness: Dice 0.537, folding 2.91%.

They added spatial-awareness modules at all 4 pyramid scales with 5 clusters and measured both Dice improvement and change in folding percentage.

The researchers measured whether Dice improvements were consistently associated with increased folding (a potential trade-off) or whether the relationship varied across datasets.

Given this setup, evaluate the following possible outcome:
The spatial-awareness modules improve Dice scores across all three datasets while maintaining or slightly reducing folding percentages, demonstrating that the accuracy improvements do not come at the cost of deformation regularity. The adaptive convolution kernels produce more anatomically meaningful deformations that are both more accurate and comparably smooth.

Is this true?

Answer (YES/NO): NO